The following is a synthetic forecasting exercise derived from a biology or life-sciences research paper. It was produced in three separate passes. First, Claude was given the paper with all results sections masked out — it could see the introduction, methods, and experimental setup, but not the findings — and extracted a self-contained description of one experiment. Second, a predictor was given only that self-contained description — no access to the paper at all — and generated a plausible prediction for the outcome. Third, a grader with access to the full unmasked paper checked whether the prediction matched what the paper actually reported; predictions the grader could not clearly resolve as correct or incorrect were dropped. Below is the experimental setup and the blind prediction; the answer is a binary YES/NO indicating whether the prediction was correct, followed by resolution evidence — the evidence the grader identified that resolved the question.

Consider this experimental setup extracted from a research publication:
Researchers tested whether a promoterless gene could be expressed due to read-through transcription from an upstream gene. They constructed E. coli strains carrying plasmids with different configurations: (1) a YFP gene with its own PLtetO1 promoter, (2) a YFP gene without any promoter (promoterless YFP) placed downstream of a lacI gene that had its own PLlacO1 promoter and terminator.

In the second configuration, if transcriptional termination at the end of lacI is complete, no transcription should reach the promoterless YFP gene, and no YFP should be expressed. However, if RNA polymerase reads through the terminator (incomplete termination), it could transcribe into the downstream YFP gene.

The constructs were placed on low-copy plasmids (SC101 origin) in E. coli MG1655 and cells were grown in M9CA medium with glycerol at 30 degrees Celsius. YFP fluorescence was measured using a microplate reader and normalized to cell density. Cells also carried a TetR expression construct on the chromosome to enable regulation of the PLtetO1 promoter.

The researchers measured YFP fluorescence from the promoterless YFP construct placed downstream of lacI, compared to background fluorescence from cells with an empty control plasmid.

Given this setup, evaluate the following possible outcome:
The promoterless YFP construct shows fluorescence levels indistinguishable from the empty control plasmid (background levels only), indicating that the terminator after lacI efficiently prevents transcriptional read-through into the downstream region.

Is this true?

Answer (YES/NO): YES